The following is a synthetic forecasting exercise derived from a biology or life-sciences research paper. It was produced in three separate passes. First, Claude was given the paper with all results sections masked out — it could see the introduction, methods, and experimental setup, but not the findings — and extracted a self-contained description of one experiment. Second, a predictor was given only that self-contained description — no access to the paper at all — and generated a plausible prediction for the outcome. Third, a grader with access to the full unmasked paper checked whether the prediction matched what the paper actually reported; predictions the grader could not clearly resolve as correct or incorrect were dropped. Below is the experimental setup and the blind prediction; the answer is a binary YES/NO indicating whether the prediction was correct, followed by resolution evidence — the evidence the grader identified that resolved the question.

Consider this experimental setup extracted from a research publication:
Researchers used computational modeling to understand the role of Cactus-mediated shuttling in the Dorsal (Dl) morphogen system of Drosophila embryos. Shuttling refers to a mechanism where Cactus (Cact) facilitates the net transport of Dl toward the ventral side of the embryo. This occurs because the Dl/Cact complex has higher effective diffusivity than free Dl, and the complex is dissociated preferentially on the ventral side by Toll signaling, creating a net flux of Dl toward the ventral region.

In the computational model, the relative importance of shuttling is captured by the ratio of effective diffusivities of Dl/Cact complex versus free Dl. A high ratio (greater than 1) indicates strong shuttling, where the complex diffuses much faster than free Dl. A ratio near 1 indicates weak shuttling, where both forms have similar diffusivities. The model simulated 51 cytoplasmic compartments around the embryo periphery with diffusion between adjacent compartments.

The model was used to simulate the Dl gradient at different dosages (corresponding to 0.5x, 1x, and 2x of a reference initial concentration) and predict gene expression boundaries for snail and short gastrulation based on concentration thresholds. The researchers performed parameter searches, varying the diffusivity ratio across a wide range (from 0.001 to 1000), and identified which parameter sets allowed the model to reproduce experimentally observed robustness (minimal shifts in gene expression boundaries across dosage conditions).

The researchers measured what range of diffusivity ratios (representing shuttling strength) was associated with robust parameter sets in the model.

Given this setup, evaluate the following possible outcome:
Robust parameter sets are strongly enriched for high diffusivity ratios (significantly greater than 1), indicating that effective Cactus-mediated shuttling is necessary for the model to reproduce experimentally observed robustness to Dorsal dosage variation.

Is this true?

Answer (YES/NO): YES